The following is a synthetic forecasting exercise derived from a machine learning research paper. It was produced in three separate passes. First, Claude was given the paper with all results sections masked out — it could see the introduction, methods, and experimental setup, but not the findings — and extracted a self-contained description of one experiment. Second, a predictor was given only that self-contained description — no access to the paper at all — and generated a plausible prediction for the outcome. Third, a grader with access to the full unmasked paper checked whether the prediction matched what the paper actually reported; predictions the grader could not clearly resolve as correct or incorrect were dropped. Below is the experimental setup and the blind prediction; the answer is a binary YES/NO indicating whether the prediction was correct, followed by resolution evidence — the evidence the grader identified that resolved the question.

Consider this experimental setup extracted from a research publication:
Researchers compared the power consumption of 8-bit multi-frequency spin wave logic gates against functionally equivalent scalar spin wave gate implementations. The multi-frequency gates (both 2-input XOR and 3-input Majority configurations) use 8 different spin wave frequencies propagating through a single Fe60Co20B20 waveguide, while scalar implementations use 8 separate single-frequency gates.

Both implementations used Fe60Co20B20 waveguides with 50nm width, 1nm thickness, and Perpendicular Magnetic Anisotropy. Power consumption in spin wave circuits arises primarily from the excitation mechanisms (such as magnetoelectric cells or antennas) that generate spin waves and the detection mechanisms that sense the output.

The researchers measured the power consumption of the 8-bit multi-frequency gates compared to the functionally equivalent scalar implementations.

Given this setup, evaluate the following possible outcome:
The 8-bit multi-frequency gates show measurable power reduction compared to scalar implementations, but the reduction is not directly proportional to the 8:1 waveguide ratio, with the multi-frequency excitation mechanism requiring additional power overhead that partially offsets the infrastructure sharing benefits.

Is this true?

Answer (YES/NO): NO